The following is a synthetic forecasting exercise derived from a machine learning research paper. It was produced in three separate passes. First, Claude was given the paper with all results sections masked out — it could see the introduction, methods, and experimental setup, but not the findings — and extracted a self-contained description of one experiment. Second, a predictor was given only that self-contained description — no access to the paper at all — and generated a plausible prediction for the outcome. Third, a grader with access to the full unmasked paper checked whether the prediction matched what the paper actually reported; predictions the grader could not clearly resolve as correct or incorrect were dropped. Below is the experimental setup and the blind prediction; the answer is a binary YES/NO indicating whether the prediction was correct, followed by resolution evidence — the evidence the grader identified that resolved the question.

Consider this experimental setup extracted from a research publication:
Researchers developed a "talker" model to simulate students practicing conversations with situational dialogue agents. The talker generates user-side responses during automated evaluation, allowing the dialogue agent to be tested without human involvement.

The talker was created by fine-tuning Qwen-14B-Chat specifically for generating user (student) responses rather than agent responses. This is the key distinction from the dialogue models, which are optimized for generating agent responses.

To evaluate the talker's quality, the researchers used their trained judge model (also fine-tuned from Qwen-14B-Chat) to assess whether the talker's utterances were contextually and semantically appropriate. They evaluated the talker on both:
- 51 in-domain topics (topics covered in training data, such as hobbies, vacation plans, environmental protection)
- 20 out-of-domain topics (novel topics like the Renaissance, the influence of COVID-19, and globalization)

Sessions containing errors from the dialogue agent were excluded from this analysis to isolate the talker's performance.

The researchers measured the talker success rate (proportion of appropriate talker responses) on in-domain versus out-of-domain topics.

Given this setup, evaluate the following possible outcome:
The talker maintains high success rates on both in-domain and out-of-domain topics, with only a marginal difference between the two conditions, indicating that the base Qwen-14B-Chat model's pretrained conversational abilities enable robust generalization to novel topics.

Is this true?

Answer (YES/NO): YES